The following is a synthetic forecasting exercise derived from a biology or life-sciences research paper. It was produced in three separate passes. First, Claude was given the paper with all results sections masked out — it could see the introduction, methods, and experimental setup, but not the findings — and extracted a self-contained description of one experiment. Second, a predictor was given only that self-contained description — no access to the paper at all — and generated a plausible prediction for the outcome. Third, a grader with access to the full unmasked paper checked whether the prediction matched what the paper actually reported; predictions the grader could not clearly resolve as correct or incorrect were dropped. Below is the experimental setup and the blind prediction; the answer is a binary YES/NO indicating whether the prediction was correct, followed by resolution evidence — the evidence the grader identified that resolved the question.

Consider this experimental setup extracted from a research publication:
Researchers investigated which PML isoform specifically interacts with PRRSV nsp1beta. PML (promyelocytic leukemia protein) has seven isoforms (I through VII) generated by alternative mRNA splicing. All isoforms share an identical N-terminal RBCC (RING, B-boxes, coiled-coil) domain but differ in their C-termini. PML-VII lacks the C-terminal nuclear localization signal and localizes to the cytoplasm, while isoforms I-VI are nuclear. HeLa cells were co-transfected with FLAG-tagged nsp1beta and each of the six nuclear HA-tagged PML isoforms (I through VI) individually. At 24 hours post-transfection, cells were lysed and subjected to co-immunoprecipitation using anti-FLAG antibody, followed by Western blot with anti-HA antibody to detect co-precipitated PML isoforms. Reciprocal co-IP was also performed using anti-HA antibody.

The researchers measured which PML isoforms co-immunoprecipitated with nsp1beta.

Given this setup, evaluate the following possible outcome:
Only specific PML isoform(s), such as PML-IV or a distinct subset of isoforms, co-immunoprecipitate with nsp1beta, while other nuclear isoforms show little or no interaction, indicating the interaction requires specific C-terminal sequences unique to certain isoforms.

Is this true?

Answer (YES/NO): NO